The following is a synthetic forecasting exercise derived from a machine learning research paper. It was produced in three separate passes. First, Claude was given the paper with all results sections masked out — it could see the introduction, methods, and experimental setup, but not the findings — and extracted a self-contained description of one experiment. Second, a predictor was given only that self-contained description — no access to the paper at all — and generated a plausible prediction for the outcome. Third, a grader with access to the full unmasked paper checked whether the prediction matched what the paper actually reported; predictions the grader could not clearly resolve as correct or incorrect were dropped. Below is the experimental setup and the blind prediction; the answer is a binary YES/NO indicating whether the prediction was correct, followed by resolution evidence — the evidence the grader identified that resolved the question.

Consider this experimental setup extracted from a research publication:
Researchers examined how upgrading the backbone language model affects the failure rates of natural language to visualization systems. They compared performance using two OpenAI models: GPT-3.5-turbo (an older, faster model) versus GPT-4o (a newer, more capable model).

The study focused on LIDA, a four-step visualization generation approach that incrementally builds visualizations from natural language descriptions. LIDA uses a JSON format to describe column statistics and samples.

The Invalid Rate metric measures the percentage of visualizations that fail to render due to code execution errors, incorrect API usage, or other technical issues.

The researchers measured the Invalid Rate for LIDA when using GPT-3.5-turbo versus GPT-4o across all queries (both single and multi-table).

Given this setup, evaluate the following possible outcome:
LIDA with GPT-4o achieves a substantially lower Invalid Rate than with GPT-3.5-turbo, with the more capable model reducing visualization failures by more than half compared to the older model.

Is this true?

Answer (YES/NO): YES